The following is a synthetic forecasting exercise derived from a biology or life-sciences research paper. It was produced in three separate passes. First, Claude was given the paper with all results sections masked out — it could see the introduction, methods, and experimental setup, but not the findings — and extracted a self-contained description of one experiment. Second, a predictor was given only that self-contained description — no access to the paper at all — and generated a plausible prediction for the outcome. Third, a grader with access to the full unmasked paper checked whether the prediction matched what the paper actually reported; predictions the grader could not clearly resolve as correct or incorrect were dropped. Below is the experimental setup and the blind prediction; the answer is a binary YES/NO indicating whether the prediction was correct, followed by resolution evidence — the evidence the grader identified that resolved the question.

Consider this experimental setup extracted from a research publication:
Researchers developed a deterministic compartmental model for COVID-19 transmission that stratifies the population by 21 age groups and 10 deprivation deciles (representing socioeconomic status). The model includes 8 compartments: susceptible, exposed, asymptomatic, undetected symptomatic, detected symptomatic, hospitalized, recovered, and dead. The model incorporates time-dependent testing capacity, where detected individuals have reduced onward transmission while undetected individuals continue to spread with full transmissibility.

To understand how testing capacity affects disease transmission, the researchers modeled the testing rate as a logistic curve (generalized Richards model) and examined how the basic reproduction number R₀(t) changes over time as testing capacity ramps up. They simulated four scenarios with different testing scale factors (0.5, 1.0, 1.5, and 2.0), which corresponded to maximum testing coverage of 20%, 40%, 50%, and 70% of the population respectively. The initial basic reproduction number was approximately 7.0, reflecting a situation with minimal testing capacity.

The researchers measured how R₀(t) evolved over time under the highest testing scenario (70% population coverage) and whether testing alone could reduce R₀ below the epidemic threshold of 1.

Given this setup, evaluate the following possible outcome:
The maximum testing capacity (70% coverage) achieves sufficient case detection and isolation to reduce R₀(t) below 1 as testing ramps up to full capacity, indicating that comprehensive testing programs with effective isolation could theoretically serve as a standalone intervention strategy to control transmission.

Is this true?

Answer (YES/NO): NO